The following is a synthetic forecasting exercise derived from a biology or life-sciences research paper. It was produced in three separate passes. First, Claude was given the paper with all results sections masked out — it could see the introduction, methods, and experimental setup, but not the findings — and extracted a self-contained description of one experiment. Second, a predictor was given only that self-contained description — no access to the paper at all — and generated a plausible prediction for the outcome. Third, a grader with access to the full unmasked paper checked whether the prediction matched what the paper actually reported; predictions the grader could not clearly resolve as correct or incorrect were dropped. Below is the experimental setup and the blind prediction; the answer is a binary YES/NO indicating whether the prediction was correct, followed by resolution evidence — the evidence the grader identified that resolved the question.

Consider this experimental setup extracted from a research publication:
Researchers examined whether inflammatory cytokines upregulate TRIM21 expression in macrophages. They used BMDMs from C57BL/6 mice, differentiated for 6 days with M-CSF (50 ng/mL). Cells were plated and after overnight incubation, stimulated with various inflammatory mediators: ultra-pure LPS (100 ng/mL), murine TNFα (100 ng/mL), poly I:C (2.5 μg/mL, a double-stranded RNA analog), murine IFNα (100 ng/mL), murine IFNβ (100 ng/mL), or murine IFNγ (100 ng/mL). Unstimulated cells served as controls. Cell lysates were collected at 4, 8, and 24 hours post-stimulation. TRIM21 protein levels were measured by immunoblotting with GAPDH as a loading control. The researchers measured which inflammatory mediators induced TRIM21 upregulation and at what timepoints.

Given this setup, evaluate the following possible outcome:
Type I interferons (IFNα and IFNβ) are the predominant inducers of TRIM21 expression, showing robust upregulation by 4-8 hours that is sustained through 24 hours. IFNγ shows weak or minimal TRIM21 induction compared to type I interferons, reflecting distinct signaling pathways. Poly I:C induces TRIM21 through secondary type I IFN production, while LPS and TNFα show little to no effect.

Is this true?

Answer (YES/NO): NO